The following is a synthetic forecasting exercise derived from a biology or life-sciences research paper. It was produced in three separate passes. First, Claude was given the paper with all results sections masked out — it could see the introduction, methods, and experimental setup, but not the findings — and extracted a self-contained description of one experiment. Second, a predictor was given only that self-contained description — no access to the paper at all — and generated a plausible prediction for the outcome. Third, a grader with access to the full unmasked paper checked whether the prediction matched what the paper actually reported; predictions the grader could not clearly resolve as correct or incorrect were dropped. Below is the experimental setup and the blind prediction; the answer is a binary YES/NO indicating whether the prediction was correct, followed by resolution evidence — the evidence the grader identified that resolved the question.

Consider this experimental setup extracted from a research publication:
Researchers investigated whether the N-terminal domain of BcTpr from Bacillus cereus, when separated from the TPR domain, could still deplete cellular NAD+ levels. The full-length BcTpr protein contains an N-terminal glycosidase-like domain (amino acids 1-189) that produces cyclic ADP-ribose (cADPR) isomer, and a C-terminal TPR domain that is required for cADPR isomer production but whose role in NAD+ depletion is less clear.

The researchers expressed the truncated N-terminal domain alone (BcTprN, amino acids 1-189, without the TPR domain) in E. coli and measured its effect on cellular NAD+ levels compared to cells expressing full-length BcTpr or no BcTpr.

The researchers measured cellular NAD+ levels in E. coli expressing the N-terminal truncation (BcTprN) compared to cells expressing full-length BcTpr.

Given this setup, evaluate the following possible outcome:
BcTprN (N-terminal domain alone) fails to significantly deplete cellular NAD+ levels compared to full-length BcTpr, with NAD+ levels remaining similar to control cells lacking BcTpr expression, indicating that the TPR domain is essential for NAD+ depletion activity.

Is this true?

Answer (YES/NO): NO